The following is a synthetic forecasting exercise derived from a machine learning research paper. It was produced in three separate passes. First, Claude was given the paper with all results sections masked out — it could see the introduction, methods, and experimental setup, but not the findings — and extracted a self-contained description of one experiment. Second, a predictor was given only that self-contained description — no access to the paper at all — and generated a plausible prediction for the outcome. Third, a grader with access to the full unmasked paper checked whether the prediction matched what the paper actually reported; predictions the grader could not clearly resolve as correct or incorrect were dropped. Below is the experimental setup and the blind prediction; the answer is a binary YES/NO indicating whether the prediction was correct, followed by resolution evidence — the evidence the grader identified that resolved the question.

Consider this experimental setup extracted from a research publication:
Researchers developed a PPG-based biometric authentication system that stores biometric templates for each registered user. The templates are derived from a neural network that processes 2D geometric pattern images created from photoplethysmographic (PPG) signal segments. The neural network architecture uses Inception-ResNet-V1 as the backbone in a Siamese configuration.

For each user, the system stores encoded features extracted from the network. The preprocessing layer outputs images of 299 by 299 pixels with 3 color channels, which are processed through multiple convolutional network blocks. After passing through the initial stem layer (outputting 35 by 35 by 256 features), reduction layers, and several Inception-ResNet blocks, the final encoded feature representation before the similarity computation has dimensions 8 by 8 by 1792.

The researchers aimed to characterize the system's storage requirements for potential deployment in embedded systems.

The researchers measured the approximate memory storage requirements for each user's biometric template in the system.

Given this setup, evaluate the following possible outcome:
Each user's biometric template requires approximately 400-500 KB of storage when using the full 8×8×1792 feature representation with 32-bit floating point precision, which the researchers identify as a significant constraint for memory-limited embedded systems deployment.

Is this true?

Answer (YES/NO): NO